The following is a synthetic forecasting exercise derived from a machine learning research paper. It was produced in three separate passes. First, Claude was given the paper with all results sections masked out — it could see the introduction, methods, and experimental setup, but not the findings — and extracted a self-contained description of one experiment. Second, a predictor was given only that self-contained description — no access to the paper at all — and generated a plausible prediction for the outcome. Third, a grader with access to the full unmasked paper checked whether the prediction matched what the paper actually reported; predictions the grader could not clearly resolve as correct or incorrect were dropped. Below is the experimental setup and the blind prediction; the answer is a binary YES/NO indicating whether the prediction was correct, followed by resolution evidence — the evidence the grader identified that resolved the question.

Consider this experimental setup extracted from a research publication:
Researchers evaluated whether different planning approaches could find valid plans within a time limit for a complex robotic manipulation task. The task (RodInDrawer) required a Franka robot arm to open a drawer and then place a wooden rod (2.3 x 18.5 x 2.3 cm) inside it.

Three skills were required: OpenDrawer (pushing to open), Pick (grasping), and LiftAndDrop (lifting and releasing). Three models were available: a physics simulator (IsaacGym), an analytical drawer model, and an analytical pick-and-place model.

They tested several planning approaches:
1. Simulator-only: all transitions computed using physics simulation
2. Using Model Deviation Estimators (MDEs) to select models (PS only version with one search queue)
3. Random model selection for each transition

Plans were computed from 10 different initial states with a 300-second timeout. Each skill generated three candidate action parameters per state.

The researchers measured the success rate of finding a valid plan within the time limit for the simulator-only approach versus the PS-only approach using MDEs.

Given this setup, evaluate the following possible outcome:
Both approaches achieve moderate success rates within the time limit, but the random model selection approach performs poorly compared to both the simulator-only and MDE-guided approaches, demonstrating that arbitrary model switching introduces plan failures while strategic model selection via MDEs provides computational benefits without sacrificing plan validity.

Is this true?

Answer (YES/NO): NO